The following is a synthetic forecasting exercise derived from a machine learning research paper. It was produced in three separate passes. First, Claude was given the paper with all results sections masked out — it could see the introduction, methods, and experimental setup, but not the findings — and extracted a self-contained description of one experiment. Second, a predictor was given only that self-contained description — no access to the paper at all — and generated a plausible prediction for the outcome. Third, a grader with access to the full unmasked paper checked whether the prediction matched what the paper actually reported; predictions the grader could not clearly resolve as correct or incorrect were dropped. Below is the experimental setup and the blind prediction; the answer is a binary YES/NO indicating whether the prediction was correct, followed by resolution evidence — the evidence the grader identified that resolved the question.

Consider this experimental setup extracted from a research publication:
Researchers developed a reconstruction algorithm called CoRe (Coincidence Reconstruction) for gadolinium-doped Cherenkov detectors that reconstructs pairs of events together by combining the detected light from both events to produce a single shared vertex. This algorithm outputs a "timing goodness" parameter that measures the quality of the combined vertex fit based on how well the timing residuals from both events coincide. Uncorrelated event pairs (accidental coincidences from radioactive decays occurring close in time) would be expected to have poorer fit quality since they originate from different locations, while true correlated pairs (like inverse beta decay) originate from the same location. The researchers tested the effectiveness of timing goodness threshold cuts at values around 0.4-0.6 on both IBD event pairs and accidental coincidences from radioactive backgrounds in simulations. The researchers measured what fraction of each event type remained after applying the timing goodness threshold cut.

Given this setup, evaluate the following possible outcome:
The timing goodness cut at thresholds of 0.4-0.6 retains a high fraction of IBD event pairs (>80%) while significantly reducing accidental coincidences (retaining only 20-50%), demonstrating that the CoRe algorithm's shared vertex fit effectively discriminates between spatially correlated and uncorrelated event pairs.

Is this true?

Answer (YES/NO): YES